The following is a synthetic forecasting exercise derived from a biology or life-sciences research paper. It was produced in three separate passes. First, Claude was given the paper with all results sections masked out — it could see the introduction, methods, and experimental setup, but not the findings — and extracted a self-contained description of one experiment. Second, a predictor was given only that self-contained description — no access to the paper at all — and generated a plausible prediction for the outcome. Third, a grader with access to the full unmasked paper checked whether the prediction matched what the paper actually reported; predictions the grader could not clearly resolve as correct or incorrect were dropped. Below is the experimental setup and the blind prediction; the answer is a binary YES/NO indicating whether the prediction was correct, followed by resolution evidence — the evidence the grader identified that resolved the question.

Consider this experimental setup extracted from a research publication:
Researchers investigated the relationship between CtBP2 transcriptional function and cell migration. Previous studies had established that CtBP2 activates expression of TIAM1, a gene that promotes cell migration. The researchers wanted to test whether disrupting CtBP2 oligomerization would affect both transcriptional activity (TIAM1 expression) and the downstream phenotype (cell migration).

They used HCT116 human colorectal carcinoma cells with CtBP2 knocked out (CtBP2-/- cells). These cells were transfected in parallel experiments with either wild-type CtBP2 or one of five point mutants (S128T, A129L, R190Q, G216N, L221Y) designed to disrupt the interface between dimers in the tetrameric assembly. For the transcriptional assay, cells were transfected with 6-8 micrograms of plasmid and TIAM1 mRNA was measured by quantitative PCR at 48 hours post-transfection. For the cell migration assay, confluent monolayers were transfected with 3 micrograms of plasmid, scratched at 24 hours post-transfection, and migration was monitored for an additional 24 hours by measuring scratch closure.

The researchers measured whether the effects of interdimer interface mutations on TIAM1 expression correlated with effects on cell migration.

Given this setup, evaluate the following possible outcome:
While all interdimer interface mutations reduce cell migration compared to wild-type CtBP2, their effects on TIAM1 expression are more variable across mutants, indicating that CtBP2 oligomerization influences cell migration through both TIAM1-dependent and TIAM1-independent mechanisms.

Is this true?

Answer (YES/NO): NO